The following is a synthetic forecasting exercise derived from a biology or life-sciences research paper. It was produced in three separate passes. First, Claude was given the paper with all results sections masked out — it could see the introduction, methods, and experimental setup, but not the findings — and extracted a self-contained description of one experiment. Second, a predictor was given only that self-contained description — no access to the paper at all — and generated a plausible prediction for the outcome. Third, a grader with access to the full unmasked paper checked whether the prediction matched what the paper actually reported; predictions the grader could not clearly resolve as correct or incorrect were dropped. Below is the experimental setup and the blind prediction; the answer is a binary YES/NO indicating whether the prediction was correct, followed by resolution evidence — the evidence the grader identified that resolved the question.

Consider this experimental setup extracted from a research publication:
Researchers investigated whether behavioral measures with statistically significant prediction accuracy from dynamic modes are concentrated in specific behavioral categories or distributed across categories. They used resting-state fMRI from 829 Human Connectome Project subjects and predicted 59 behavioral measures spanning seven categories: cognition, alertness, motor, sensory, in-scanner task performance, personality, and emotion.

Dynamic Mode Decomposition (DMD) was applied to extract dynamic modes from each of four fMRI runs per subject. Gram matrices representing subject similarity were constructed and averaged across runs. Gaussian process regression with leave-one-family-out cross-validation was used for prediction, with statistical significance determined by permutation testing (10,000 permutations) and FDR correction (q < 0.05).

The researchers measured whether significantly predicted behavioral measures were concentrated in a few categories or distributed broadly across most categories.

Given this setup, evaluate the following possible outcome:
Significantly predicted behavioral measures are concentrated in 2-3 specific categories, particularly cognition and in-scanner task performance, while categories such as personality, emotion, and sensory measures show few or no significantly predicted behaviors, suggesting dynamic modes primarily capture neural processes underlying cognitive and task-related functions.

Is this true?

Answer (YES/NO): YES